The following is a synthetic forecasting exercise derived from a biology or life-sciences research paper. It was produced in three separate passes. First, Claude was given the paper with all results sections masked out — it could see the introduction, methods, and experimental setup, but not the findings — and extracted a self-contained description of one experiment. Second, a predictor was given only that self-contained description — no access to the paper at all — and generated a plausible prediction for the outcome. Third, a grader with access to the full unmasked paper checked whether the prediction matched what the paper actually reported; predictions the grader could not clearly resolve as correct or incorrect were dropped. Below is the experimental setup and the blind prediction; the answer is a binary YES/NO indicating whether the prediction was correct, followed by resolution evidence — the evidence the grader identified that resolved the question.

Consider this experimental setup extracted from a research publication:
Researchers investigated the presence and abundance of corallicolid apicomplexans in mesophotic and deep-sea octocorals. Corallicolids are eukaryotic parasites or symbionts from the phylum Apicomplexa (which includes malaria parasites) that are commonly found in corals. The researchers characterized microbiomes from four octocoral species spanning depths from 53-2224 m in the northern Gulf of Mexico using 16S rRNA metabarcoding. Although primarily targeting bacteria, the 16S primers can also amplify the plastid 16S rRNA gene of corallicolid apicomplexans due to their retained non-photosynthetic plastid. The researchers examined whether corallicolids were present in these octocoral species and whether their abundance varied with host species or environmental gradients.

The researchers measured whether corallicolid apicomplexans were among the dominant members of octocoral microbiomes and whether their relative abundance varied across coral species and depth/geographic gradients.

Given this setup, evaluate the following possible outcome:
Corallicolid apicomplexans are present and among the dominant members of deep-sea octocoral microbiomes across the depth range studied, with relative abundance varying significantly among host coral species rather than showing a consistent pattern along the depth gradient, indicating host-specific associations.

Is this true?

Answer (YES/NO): NO